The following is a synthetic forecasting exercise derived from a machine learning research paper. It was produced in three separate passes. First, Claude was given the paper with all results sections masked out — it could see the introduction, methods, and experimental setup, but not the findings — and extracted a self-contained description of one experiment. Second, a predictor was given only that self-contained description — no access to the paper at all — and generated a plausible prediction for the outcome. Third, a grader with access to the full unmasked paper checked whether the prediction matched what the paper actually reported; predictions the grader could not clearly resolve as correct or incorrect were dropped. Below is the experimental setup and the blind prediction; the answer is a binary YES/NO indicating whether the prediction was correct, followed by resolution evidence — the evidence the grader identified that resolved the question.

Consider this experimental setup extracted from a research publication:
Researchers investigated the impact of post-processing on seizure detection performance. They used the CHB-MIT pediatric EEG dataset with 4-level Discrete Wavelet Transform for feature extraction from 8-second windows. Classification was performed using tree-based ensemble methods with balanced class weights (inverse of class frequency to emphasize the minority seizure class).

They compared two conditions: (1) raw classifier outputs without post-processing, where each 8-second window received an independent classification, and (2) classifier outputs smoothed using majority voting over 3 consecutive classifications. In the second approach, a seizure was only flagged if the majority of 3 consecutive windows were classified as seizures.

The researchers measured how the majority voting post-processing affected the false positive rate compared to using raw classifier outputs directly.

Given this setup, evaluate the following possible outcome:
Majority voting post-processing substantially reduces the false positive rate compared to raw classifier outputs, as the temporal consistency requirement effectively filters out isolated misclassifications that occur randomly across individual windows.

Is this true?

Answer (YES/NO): YES